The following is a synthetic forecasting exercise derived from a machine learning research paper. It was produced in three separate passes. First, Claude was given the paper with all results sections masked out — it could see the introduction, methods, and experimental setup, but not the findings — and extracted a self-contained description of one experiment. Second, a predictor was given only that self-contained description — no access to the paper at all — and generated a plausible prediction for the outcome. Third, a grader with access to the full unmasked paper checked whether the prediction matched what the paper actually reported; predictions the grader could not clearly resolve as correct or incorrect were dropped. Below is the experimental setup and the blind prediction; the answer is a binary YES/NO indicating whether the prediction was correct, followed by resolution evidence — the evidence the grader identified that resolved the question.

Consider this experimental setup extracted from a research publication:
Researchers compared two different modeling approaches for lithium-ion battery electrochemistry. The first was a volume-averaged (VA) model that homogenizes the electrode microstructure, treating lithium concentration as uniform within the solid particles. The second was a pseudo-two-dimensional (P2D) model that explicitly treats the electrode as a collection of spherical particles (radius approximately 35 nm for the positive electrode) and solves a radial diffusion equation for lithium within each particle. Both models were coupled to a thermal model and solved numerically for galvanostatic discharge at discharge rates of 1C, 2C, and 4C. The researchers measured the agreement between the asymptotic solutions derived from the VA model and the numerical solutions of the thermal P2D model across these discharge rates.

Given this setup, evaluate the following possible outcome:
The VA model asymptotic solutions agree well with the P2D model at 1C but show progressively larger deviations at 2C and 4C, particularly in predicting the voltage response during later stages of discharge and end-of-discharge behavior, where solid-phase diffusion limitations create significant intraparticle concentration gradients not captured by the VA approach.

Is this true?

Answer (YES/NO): NO